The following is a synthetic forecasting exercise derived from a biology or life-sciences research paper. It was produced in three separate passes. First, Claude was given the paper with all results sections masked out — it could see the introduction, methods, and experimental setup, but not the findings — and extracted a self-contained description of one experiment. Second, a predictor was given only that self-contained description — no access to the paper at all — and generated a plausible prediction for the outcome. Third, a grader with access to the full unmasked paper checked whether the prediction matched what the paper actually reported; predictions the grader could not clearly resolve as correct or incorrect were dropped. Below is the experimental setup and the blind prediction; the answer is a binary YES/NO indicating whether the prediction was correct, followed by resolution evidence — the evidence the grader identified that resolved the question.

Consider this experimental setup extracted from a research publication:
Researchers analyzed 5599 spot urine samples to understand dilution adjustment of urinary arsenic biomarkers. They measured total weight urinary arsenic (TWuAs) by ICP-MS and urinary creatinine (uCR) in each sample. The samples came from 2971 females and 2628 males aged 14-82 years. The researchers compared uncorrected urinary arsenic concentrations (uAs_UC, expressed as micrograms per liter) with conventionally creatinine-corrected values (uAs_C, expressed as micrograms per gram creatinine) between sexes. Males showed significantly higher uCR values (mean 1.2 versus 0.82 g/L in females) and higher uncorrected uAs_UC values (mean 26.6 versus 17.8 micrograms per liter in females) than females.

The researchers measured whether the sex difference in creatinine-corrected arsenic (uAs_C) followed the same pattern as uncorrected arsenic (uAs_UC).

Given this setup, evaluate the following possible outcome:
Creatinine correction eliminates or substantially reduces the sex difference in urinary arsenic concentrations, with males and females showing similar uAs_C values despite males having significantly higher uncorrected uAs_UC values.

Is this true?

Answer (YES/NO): NO